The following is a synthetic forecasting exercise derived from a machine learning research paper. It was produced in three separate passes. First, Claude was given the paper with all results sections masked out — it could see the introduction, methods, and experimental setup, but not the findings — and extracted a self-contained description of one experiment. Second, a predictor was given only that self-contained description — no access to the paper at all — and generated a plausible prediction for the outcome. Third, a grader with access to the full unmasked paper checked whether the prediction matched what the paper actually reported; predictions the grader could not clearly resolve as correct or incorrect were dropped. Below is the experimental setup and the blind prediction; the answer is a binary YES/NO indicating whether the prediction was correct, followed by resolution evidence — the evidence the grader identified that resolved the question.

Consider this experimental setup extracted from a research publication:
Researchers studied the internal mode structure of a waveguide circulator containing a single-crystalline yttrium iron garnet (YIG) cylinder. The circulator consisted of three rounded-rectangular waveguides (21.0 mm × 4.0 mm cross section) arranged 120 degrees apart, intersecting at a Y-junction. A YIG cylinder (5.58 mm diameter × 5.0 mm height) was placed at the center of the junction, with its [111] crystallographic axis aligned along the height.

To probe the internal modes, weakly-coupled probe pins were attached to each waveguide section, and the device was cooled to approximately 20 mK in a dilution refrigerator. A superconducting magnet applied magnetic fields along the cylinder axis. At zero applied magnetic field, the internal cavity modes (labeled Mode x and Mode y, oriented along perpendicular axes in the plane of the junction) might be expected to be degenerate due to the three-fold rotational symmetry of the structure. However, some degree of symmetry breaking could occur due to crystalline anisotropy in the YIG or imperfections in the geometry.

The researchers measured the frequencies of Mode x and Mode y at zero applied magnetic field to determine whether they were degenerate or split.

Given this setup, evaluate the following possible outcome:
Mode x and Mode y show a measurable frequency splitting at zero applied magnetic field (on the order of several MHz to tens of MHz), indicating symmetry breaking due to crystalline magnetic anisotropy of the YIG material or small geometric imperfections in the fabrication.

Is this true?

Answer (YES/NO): NO